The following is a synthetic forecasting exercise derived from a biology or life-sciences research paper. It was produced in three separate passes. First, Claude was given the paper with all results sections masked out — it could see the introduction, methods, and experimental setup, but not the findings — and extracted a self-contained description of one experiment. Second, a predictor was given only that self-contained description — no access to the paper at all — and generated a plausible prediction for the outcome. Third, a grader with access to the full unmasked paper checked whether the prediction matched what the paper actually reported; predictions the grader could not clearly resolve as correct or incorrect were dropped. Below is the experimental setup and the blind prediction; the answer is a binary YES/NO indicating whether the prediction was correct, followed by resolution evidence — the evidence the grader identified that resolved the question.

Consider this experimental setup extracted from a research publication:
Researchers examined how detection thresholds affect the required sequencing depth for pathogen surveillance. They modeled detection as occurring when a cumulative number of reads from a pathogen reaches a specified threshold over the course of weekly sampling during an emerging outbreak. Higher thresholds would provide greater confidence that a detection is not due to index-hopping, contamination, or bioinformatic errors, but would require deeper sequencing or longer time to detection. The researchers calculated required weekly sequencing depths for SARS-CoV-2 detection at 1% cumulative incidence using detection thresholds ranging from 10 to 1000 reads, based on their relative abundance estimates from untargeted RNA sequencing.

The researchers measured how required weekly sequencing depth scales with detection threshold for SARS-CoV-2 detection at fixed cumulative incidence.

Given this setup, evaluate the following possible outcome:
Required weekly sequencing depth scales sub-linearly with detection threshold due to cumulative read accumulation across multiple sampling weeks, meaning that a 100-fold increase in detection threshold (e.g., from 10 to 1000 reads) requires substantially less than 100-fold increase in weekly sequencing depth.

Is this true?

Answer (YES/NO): NO